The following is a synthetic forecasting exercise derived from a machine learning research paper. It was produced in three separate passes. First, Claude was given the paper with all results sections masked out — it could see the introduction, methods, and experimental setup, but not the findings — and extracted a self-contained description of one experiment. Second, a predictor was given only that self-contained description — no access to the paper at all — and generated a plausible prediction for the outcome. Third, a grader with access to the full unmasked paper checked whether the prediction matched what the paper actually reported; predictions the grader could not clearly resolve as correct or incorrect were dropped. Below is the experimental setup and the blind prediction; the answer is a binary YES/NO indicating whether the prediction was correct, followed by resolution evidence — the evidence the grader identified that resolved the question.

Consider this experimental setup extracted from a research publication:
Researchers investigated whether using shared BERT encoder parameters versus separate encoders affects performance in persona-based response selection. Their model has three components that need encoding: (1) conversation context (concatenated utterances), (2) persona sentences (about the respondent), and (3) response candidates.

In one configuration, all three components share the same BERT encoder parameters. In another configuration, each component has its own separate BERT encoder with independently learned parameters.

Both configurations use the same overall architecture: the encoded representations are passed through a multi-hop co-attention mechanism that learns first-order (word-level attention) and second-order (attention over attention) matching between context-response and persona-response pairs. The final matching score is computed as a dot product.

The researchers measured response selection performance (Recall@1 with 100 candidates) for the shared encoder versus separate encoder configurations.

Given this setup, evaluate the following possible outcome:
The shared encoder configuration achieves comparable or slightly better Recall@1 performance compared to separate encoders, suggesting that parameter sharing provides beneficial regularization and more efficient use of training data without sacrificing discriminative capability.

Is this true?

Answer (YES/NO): YES